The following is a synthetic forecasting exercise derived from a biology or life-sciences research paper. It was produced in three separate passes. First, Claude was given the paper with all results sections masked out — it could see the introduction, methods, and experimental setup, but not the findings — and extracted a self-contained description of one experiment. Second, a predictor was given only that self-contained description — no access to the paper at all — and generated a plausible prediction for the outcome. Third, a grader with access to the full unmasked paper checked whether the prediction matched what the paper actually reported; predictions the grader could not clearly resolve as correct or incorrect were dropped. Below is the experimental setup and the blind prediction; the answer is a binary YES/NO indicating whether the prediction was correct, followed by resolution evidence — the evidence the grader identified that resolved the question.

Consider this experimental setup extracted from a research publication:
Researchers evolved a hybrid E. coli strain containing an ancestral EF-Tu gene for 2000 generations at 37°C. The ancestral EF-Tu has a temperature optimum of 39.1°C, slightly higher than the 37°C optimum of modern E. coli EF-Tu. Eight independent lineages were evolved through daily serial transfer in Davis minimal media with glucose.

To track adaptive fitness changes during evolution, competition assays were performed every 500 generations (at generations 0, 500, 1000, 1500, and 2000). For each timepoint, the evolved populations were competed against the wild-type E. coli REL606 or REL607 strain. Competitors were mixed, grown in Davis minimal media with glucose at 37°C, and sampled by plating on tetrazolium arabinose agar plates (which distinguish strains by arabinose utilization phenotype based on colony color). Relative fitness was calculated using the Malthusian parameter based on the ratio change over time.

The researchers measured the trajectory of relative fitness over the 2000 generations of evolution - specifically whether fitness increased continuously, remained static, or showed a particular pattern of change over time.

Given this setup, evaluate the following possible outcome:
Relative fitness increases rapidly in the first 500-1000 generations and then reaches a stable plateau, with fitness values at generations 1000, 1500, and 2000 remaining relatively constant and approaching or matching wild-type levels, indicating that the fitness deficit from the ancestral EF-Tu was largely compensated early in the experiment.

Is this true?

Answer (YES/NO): NO